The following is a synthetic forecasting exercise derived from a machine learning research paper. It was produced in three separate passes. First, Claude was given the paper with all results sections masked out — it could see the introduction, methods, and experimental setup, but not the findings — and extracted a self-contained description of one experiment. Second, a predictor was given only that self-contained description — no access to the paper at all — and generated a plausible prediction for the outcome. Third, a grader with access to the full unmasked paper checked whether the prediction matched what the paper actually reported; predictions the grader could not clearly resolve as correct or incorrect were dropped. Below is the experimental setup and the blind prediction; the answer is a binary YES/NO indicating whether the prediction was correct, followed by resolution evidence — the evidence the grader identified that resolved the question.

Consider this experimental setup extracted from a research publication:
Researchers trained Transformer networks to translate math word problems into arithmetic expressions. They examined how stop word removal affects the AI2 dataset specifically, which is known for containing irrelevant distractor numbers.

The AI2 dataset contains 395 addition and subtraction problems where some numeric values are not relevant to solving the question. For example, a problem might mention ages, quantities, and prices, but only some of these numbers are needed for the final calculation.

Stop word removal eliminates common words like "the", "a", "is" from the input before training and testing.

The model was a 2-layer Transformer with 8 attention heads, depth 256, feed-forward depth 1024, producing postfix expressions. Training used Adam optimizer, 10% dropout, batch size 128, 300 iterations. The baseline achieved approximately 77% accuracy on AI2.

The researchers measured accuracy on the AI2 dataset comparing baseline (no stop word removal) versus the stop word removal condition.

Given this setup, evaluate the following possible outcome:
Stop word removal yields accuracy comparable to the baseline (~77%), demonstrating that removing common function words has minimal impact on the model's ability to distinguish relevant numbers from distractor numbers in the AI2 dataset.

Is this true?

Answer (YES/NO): NO